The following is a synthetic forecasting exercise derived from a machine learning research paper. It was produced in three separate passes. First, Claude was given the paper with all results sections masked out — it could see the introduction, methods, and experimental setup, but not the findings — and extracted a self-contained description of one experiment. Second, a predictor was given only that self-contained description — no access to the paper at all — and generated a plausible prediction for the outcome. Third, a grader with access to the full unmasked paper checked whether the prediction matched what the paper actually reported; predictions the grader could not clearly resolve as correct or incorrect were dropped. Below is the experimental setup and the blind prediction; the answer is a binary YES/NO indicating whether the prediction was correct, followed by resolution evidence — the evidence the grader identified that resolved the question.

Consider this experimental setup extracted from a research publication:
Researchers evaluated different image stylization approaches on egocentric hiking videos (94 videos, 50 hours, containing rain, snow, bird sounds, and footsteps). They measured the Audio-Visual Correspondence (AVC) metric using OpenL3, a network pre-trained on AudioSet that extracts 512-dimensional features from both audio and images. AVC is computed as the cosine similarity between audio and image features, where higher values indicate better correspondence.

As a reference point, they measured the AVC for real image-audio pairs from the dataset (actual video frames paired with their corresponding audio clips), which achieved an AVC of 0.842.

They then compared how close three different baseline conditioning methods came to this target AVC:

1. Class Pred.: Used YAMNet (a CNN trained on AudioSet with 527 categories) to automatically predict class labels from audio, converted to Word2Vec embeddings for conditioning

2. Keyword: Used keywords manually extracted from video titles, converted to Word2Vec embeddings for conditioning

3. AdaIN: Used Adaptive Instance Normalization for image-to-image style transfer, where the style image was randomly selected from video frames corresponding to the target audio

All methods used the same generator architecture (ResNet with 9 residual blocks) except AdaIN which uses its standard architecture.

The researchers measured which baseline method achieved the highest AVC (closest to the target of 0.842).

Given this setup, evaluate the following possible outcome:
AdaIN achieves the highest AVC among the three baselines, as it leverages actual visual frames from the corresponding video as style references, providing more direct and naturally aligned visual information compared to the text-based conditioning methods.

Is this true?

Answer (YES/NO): YES